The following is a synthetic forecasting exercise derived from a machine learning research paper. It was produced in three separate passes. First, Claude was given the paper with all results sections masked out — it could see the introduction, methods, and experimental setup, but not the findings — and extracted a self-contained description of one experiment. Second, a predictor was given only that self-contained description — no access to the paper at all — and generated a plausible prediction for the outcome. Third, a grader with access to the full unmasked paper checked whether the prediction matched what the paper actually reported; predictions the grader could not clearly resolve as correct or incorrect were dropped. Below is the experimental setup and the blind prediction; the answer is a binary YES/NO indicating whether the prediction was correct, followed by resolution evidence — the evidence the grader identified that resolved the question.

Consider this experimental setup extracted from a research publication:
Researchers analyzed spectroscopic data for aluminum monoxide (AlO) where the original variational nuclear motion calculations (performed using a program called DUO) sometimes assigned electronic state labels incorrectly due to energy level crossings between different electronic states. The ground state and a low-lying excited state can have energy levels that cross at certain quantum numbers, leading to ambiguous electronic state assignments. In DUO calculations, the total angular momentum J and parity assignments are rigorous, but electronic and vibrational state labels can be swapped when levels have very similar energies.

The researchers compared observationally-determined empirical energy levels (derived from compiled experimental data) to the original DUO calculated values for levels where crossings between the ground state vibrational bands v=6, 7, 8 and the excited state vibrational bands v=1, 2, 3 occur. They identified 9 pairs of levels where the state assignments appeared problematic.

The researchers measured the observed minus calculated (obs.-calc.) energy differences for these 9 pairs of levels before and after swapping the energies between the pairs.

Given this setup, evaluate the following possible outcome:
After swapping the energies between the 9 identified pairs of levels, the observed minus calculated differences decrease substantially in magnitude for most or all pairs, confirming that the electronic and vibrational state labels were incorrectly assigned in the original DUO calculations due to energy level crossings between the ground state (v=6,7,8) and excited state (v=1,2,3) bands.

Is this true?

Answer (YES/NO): YES